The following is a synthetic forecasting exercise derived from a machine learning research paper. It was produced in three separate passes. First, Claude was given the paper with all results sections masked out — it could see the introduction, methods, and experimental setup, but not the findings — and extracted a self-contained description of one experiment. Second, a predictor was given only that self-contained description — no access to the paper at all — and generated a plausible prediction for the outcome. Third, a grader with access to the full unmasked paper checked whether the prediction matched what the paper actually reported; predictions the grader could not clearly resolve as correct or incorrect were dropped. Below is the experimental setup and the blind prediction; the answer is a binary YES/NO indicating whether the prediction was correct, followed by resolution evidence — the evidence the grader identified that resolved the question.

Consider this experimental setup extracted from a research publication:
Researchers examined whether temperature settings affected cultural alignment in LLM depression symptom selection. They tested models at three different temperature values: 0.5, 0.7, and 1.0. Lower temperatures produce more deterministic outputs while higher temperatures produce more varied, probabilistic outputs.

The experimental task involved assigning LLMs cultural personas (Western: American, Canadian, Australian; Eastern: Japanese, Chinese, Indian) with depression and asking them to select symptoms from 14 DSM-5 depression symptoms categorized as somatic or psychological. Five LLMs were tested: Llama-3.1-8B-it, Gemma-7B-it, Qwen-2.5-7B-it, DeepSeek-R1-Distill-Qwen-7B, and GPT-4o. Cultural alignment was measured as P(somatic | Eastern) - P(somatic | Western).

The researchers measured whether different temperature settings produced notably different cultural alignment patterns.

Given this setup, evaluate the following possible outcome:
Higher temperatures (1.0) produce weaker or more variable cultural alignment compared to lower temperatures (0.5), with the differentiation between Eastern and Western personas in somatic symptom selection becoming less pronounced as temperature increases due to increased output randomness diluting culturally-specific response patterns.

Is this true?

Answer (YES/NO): NO